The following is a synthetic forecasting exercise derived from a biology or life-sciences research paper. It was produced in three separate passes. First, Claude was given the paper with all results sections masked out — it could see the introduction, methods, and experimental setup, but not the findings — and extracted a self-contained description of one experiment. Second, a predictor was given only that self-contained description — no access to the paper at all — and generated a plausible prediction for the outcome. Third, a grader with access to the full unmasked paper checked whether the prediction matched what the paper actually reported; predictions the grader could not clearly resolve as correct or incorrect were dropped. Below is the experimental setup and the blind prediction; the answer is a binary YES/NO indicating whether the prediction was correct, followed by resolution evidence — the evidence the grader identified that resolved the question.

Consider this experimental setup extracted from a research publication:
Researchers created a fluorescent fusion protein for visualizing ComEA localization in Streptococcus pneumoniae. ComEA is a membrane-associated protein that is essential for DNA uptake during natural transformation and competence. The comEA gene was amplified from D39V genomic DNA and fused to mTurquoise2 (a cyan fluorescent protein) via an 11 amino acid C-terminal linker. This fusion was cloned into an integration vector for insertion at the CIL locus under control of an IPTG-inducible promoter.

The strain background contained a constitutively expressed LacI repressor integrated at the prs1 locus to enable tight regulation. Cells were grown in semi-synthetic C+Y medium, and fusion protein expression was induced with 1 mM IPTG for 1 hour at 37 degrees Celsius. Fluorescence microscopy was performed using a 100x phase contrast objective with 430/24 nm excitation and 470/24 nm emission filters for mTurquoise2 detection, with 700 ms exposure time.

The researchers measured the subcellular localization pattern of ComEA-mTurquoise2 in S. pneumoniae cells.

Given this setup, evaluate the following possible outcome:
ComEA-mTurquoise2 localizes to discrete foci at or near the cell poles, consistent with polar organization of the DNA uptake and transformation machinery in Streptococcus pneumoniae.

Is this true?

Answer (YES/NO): NO